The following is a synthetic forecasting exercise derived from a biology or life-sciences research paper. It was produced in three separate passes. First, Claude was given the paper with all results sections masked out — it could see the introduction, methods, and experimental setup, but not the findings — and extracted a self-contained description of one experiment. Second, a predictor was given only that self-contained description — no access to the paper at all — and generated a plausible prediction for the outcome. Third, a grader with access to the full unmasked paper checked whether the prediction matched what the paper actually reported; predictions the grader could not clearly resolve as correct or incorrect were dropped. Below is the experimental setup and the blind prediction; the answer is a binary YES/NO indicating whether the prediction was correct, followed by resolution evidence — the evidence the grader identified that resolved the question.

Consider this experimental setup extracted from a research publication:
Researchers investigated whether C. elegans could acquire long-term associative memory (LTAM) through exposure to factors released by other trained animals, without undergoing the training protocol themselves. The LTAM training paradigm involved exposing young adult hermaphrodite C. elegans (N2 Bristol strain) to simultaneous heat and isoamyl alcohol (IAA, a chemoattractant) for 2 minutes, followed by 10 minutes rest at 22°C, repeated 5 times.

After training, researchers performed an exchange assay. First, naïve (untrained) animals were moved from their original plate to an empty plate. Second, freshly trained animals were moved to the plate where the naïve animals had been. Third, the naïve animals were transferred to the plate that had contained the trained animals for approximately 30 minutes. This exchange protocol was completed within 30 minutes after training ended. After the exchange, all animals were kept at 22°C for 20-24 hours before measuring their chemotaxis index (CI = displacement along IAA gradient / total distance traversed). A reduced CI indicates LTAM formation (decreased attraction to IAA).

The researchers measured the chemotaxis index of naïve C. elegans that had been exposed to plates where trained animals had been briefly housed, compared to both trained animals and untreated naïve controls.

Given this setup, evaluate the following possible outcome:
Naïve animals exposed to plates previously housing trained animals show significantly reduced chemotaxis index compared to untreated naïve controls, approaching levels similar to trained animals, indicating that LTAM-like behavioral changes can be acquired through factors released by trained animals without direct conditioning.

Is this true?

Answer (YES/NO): YES